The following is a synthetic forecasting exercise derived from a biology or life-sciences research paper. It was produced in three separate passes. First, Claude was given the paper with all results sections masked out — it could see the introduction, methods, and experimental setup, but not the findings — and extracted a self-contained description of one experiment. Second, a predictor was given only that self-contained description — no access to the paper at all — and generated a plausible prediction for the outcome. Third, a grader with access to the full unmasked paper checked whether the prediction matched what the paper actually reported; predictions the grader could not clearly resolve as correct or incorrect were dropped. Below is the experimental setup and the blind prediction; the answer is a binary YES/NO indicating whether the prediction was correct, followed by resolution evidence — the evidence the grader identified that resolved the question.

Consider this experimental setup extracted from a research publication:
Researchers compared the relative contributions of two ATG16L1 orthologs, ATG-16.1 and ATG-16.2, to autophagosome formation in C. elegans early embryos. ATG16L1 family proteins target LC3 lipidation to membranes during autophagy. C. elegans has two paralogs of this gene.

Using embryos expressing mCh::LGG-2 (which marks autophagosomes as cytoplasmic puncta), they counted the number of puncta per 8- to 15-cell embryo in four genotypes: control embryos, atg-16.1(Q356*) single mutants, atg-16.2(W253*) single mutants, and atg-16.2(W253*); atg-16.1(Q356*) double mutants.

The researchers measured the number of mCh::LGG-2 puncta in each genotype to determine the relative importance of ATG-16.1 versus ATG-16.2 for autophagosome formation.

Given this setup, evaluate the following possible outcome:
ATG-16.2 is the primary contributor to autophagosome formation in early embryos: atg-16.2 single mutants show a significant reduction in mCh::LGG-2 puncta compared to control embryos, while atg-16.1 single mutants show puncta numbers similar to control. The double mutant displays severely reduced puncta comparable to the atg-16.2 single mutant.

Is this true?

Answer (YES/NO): NO